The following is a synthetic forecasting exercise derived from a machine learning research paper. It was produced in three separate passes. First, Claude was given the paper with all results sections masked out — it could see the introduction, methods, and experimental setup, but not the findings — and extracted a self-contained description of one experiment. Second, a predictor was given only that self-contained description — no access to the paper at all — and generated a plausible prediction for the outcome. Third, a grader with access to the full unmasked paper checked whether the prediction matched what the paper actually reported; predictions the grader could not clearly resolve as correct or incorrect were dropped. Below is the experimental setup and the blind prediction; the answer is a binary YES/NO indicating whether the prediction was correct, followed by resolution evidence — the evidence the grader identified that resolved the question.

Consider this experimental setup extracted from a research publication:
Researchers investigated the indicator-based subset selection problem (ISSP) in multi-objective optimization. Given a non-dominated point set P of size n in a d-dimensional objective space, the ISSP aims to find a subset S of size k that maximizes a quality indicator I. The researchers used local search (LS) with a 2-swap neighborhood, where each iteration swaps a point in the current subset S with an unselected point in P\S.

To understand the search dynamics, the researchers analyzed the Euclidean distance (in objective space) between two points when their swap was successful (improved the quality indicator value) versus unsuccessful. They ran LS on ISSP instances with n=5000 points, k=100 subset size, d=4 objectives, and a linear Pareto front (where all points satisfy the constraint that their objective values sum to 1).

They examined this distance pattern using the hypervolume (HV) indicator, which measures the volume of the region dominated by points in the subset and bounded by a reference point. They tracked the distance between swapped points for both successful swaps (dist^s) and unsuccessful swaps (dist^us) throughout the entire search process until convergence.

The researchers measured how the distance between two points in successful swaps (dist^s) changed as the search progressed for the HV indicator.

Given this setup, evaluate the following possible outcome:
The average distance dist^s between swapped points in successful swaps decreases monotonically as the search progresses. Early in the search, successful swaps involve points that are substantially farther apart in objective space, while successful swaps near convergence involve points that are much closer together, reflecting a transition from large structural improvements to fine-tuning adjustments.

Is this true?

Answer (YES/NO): YES